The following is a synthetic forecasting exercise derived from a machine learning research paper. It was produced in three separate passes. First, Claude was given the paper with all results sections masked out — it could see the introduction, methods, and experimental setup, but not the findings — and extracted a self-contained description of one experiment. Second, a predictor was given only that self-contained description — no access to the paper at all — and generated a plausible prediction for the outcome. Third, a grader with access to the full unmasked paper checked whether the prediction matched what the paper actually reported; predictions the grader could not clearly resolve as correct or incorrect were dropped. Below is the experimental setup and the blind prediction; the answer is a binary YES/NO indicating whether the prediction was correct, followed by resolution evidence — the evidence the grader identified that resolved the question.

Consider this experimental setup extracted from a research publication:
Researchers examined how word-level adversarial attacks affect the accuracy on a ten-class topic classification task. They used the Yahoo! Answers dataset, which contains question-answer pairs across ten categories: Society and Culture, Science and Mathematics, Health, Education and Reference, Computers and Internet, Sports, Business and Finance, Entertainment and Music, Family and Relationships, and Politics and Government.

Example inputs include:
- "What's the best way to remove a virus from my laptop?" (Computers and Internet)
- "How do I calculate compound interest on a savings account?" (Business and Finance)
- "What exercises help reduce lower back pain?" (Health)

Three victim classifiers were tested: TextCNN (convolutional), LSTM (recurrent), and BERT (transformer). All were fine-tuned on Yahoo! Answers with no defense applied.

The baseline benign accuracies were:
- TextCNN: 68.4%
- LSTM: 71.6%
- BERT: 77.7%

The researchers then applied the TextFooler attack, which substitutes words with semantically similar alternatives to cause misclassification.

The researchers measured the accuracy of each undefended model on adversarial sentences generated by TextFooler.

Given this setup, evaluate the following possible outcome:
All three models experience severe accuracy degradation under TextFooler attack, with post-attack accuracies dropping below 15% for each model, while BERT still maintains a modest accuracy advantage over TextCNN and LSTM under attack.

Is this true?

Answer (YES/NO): YES